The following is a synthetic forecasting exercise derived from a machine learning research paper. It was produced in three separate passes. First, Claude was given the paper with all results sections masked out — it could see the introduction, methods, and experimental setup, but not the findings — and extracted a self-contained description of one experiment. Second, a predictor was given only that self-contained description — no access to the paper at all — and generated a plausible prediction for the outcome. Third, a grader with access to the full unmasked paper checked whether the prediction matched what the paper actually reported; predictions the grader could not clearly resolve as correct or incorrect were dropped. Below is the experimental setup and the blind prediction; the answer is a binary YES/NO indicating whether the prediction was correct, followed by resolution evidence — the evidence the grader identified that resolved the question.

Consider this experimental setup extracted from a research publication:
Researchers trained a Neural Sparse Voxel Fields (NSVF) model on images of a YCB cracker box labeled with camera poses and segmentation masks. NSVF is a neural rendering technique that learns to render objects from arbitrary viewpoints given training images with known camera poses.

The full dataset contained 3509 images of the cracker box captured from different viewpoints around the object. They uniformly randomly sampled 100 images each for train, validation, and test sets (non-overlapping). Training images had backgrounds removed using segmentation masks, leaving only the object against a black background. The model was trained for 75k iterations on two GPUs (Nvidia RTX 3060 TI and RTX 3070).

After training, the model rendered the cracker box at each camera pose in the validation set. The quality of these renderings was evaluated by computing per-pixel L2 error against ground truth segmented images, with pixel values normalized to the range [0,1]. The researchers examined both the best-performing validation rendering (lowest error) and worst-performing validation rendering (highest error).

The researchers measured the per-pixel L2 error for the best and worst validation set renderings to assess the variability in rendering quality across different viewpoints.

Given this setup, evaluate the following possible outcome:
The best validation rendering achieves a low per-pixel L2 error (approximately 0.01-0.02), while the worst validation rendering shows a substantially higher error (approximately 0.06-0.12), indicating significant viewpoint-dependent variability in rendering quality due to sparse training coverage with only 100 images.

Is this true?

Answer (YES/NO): NO